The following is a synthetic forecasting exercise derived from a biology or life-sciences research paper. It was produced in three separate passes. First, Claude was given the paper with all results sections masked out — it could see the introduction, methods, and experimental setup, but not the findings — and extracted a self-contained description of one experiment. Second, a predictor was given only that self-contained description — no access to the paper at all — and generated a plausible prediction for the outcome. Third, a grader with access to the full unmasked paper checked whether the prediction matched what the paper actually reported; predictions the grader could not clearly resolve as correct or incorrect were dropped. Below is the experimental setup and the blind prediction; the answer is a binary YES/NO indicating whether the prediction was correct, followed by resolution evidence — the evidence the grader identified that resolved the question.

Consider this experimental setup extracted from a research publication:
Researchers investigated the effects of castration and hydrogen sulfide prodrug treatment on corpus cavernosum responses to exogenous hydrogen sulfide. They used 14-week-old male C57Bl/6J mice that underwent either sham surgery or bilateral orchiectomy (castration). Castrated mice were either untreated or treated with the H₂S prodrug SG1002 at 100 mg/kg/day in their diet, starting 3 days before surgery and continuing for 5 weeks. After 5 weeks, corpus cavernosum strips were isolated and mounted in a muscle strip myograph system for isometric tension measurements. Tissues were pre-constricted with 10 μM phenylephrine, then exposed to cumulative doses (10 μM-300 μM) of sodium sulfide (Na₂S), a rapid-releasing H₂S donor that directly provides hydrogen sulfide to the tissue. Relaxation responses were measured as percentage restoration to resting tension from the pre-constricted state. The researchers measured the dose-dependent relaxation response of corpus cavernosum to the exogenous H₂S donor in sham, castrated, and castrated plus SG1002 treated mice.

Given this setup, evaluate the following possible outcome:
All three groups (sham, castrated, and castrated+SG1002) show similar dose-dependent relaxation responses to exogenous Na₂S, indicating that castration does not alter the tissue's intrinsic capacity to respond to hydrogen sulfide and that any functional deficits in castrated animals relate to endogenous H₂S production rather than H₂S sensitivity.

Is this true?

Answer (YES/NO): NO